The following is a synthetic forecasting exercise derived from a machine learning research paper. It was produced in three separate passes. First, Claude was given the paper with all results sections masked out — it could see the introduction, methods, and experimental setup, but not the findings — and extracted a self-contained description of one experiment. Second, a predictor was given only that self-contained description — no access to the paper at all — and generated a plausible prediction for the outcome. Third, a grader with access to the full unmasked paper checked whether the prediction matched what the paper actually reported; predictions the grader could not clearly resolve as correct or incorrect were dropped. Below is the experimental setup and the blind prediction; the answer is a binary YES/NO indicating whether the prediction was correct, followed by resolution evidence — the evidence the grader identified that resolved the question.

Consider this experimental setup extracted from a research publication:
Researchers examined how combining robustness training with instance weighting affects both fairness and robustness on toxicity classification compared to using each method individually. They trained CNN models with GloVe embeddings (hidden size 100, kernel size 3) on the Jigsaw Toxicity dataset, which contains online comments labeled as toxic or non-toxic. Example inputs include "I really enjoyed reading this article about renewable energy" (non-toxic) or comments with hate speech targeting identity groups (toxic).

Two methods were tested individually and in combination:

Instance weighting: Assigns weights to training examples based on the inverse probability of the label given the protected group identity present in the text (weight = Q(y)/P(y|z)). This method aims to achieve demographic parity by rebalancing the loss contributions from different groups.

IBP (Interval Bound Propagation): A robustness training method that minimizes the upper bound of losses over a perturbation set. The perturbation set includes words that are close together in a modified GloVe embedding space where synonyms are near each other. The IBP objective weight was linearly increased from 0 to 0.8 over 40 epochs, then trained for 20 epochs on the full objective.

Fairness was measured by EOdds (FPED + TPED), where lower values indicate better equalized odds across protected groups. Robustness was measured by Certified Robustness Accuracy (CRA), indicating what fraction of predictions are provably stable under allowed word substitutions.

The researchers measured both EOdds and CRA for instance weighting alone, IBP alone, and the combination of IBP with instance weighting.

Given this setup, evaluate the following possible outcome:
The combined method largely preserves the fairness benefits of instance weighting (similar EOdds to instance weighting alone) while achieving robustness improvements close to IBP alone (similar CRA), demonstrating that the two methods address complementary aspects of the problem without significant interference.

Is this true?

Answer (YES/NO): NO